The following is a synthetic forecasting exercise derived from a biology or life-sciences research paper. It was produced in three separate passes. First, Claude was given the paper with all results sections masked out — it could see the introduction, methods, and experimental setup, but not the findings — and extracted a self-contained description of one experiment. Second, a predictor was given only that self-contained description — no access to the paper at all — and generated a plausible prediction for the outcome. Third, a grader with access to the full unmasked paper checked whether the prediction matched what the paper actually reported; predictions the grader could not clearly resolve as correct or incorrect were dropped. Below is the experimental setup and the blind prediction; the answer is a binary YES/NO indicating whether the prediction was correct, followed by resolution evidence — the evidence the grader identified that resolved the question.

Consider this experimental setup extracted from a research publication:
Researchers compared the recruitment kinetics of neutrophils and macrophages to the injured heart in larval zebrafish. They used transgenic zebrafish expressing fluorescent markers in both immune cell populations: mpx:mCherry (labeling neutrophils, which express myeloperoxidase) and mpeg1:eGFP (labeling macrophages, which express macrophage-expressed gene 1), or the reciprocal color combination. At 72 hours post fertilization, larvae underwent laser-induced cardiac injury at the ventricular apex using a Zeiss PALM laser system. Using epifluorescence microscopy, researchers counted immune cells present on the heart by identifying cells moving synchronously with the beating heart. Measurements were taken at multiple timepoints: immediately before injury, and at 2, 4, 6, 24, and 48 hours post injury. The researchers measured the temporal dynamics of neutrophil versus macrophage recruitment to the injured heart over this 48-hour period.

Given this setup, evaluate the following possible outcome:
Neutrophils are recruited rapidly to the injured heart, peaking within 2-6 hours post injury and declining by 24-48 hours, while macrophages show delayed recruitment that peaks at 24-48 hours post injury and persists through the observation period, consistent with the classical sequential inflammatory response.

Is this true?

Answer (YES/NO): NO